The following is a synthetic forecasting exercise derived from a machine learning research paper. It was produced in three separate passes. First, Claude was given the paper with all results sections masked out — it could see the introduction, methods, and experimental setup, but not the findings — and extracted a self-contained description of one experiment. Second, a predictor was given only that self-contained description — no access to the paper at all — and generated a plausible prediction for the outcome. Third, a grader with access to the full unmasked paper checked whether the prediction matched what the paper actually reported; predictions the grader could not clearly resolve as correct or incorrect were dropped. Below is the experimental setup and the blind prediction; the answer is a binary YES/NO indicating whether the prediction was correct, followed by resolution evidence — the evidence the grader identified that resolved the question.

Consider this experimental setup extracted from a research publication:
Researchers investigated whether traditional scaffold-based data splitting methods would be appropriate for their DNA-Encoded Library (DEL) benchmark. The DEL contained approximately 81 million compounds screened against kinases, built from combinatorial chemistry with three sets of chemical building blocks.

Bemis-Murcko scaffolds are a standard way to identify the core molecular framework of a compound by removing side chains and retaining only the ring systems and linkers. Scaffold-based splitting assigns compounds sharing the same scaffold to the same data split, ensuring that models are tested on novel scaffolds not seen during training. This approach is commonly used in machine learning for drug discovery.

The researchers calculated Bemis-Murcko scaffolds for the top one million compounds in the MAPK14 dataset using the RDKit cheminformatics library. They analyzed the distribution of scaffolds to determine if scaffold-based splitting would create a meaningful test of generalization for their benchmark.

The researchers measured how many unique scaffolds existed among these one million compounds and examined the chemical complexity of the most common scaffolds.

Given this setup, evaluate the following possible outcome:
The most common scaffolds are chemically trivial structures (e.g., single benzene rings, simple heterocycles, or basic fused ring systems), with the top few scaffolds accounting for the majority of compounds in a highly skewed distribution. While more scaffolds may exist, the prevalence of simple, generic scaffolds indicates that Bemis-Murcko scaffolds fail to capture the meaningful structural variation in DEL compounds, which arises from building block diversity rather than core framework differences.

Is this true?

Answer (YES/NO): NO